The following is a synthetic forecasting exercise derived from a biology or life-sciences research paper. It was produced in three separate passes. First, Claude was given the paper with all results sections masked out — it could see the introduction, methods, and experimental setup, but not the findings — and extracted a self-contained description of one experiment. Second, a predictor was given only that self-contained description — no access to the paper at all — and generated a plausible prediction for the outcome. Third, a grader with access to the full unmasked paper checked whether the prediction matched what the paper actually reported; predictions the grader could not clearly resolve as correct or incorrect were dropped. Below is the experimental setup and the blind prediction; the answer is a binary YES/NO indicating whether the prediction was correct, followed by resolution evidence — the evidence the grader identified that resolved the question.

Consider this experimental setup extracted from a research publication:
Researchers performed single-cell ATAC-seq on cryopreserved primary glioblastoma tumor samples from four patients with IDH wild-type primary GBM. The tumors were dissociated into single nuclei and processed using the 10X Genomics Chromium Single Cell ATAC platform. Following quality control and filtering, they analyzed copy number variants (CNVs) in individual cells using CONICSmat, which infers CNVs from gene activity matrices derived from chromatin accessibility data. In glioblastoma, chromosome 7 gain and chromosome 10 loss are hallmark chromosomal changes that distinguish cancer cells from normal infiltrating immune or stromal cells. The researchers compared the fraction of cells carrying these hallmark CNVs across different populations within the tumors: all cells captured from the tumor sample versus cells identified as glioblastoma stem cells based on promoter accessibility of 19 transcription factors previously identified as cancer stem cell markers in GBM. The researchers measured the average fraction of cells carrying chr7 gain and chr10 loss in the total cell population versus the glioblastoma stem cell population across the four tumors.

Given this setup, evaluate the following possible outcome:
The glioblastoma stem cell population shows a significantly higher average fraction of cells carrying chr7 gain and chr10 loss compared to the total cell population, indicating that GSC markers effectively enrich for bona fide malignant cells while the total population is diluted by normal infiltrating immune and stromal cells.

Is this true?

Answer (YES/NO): YES